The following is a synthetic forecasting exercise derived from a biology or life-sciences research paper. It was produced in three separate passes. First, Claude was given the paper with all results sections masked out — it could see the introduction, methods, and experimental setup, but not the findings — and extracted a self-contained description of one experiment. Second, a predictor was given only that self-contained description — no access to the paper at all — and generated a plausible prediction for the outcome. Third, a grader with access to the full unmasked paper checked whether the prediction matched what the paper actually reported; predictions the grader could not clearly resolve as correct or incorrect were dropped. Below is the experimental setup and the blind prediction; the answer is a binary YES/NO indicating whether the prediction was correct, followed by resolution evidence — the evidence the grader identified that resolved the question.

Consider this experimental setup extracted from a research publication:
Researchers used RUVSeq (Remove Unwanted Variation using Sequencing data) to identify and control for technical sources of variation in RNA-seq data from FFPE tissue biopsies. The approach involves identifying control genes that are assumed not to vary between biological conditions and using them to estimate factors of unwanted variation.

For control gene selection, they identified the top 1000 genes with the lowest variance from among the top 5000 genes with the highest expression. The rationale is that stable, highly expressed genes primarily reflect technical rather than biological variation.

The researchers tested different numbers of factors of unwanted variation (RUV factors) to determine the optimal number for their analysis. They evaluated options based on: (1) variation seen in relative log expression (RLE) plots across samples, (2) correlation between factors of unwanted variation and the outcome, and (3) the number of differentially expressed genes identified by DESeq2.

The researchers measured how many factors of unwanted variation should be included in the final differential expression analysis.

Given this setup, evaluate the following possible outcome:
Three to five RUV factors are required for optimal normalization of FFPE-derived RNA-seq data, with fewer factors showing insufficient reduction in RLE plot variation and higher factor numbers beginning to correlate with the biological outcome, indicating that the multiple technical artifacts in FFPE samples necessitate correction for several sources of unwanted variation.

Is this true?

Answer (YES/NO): NO